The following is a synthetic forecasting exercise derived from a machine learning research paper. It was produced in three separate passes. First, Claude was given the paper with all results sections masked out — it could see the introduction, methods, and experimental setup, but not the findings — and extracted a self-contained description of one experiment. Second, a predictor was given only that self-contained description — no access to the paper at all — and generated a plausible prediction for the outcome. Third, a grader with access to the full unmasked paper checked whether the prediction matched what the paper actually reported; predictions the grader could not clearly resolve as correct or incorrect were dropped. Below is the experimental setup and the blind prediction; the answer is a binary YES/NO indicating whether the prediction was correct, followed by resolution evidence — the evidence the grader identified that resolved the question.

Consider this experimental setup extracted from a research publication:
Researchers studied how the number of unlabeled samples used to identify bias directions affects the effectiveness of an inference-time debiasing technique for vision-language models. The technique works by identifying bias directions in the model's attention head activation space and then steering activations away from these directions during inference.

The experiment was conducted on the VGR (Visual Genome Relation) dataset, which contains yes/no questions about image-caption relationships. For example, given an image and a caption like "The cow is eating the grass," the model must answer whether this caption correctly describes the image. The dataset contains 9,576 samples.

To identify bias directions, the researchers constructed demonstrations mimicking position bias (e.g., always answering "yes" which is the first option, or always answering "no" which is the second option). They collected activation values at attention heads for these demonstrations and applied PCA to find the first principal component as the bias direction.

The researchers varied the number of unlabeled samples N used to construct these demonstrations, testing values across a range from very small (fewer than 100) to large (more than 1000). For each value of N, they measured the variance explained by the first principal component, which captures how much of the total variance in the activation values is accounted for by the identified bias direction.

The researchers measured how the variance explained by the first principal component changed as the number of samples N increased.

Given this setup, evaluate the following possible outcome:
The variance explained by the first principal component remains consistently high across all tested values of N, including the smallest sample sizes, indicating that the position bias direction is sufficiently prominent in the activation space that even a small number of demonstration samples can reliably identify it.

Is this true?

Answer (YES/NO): NO